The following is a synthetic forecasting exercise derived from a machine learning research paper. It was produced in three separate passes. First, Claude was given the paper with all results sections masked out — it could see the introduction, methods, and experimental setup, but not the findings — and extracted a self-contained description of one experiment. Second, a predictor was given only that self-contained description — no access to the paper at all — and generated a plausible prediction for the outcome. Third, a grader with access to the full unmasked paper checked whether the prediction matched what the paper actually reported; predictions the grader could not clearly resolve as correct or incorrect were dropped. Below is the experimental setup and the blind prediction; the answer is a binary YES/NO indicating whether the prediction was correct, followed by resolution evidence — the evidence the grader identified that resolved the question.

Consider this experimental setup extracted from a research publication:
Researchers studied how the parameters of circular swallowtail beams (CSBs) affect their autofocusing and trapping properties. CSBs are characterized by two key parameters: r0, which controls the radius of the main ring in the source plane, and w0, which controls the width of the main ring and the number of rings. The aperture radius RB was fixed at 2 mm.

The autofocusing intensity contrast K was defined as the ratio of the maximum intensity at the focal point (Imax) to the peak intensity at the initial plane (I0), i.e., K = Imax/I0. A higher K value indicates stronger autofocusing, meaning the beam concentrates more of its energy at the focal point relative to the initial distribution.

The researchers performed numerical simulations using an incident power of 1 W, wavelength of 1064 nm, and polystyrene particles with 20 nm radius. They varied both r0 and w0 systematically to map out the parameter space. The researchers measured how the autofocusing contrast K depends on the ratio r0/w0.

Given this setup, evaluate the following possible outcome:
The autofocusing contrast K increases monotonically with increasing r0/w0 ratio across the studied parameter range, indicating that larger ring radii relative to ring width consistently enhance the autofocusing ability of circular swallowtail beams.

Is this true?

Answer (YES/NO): NO